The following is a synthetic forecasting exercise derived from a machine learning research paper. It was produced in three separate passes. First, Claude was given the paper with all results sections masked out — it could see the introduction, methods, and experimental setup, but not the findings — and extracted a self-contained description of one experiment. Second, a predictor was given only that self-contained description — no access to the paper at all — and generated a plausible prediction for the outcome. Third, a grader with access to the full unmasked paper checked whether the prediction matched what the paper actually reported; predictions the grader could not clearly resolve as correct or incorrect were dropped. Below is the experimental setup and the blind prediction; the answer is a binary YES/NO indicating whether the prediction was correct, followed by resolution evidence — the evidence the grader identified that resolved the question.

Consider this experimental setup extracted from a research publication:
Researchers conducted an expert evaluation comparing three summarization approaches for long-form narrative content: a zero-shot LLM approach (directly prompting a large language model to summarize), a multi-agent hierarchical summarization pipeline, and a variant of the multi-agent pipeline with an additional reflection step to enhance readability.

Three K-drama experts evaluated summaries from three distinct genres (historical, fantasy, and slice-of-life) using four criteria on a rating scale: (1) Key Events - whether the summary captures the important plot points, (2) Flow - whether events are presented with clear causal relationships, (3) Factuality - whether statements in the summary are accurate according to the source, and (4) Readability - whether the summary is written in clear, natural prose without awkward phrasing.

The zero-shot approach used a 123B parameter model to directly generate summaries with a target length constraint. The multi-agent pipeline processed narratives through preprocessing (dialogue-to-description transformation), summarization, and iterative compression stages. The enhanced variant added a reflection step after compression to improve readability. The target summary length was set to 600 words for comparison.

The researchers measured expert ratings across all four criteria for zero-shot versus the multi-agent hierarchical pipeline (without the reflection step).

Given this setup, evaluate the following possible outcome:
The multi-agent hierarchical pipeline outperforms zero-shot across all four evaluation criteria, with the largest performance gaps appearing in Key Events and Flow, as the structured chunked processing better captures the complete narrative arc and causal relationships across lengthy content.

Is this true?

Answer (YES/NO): NO